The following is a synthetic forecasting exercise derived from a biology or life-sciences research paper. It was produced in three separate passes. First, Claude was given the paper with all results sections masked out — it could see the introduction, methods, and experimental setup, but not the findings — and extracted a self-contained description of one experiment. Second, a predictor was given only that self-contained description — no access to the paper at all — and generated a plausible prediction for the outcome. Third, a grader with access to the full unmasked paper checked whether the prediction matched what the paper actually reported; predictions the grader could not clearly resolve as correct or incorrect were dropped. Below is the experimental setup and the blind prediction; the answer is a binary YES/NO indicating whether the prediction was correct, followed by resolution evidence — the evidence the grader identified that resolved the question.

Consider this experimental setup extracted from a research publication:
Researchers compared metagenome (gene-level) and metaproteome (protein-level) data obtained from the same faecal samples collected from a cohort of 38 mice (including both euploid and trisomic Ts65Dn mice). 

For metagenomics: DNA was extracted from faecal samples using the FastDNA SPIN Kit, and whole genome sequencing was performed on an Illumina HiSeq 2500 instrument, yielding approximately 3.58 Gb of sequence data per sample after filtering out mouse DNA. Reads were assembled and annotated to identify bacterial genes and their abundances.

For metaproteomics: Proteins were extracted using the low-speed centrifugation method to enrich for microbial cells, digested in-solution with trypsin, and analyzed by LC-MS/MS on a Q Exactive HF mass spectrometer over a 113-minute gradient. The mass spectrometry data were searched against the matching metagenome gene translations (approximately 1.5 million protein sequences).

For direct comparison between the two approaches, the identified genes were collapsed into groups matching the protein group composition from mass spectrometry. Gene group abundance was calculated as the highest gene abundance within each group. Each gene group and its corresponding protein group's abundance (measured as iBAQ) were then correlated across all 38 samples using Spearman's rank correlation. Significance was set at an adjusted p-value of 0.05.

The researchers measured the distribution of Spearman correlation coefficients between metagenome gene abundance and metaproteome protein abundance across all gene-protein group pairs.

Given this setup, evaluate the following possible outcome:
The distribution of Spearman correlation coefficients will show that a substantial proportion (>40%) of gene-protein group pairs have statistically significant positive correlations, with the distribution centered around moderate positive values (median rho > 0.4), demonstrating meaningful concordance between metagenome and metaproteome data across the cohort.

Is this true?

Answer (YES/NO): NO